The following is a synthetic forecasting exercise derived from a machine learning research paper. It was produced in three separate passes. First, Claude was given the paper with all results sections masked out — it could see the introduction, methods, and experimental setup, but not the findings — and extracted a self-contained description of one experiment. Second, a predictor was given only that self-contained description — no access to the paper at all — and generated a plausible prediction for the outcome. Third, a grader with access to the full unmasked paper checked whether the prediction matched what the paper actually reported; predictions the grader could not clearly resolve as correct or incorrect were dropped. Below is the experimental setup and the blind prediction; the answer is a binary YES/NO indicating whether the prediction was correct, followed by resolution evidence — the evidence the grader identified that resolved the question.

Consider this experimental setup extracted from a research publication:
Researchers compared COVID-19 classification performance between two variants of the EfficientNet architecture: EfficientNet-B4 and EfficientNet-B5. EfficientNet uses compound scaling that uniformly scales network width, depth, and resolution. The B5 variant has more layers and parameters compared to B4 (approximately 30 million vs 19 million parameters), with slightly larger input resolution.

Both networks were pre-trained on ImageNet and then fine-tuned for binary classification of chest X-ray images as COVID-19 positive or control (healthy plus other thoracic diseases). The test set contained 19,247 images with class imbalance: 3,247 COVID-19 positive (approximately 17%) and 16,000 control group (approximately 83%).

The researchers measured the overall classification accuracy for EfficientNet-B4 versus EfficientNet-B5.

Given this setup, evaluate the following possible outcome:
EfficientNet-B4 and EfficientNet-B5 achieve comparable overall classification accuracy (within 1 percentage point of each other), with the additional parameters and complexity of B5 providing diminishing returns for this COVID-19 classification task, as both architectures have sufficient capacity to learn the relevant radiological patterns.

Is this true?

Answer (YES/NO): NO